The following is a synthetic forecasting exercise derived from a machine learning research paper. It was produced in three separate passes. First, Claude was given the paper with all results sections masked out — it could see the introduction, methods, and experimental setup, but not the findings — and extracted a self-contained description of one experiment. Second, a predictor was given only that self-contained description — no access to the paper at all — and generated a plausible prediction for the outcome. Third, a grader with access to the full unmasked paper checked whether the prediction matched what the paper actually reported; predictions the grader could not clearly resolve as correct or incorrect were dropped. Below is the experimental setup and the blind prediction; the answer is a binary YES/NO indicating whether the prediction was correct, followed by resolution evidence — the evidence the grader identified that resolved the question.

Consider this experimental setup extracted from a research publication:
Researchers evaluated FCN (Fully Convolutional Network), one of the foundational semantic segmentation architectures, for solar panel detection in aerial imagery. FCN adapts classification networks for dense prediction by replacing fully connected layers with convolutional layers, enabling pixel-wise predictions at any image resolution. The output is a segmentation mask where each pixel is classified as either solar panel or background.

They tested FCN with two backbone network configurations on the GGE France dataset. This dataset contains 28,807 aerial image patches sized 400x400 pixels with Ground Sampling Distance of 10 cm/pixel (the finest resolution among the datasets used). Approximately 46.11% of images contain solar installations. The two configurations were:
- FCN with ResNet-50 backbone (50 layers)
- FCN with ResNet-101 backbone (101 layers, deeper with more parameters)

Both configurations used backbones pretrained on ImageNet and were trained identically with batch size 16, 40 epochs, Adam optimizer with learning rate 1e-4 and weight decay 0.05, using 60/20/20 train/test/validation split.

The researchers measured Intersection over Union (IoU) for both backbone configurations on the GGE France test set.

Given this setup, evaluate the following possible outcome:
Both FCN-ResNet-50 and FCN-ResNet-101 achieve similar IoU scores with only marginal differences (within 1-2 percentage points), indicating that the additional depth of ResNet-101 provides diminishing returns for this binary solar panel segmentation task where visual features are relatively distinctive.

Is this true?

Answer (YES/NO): NO